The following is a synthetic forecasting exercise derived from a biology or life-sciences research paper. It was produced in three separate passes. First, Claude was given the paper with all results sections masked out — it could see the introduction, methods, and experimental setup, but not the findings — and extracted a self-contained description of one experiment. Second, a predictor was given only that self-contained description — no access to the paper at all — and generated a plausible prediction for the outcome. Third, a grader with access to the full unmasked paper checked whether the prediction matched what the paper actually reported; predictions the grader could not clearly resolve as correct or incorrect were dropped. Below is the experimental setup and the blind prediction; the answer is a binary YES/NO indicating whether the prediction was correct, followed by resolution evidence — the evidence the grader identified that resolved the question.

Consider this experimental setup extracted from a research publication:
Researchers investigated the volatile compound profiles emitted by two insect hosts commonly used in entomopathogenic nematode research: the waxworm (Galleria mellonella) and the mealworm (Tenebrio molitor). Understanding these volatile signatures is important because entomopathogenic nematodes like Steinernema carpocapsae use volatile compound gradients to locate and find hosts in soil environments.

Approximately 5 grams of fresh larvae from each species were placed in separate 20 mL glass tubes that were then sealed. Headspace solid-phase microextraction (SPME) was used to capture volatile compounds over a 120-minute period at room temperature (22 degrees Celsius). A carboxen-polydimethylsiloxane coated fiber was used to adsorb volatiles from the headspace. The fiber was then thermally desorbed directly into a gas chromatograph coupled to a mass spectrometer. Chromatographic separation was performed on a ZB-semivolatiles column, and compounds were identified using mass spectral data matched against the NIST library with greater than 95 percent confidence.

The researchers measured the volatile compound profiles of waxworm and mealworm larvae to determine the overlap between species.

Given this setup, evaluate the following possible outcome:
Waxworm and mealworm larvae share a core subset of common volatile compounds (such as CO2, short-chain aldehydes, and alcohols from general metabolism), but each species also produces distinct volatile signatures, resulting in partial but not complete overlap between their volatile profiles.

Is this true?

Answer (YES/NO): YES